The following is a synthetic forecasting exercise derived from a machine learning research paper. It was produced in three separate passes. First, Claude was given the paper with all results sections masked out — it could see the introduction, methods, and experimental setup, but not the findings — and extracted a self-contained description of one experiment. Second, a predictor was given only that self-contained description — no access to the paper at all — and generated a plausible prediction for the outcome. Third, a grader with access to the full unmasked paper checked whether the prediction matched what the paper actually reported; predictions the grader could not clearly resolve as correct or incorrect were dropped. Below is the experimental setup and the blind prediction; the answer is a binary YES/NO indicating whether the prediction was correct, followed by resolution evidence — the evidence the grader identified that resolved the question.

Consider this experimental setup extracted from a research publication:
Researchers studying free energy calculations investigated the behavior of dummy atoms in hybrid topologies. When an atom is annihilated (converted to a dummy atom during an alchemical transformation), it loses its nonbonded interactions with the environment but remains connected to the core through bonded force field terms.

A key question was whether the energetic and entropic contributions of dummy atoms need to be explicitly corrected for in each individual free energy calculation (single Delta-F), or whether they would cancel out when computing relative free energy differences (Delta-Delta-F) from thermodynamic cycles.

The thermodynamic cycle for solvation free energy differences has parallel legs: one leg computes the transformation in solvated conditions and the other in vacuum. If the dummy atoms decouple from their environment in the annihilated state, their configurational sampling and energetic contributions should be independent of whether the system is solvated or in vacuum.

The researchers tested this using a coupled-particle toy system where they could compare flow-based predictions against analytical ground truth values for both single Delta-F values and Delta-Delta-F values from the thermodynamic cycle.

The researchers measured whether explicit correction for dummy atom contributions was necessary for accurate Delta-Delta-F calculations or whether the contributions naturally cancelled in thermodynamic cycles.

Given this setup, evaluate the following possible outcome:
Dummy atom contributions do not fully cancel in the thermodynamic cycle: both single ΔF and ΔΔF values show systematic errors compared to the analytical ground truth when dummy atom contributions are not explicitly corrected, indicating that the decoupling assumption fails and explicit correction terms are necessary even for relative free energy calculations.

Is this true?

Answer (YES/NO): NO